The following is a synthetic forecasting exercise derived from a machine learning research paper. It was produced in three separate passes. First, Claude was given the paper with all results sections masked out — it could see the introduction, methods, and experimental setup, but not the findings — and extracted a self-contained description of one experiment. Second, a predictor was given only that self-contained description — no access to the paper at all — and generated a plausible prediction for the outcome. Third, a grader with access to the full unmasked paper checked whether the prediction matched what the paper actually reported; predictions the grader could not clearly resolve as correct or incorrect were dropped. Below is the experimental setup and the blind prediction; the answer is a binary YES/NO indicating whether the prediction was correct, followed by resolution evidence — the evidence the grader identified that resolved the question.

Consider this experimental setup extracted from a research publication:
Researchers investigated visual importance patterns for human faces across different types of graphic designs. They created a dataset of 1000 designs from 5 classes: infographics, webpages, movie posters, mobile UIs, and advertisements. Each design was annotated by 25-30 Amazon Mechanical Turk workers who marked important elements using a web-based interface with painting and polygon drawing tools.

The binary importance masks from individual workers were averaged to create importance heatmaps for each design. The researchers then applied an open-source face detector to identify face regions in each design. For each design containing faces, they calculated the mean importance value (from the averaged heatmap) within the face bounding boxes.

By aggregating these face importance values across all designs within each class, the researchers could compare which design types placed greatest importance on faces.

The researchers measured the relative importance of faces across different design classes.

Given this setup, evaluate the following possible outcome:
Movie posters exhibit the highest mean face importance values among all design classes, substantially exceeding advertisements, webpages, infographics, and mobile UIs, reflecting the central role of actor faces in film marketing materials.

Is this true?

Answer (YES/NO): NO